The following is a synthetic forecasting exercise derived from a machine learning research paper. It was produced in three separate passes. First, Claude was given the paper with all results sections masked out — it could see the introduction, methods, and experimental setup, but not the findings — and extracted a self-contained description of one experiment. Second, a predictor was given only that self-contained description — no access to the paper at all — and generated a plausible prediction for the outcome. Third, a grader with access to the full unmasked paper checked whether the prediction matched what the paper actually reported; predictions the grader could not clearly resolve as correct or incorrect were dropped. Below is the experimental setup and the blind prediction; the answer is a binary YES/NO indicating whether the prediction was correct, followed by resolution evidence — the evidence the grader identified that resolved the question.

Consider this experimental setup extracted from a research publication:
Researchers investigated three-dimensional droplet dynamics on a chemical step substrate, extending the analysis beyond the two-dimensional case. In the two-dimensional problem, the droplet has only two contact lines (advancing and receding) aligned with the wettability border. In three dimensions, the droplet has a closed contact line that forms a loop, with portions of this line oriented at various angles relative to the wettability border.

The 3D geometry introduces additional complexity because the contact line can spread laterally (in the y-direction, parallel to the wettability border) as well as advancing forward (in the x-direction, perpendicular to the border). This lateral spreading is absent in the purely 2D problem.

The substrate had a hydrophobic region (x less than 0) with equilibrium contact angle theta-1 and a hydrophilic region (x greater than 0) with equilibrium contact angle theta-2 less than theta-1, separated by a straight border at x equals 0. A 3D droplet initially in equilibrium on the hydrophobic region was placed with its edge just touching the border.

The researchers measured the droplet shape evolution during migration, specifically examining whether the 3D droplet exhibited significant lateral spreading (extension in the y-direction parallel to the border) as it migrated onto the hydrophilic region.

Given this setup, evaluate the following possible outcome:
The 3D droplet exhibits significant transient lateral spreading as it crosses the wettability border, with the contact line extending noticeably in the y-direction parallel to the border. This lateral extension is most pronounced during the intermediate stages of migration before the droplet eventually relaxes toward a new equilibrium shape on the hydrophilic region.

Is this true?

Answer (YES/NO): NO